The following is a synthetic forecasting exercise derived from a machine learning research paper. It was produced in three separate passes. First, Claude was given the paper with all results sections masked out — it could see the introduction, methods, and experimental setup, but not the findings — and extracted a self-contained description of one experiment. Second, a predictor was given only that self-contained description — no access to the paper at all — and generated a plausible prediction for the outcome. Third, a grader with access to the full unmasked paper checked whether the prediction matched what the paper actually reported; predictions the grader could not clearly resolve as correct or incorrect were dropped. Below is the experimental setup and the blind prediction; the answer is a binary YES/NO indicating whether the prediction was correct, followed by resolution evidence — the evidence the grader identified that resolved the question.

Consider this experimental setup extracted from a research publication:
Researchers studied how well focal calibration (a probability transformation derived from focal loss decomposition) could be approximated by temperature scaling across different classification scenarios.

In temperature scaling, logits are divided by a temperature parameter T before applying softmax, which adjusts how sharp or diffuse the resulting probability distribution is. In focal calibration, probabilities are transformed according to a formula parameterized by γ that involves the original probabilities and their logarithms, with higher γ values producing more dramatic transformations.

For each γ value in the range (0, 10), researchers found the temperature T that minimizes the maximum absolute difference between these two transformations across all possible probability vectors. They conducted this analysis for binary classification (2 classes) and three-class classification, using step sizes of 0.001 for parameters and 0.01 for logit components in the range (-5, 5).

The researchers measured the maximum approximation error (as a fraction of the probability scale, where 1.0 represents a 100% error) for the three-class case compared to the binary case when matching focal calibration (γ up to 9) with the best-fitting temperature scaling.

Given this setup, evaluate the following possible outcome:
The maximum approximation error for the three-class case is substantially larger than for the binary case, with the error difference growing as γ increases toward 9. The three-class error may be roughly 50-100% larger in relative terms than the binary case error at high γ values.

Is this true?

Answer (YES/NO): NO